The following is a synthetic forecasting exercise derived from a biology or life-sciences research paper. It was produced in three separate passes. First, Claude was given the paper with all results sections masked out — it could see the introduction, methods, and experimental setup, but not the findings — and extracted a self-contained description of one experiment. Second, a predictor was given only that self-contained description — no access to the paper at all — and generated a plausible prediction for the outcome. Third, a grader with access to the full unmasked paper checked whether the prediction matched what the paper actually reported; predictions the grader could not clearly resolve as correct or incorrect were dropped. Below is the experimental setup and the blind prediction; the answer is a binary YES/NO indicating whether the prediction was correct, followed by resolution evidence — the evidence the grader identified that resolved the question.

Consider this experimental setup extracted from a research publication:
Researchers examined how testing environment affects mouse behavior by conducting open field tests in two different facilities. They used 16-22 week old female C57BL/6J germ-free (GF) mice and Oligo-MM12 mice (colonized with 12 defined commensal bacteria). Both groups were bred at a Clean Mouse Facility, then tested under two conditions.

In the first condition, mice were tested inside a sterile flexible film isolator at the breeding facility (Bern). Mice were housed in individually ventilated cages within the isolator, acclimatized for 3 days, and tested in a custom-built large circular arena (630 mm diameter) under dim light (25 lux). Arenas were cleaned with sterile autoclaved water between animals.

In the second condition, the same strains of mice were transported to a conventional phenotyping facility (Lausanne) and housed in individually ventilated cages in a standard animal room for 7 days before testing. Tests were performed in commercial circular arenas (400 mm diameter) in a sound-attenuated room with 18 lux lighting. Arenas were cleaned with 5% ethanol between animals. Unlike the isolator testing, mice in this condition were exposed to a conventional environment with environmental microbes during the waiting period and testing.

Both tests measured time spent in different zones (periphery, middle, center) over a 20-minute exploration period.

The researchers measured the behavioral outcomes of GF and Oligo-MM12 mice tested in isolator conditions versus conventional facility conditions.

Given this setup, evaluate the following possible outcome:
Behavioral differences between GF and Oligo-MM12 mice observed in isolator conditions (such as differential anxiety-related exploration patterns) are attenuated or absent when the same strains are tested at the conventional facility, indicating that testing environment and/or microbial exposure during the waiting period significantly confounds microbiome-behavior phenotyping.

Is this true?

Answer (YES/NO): NO